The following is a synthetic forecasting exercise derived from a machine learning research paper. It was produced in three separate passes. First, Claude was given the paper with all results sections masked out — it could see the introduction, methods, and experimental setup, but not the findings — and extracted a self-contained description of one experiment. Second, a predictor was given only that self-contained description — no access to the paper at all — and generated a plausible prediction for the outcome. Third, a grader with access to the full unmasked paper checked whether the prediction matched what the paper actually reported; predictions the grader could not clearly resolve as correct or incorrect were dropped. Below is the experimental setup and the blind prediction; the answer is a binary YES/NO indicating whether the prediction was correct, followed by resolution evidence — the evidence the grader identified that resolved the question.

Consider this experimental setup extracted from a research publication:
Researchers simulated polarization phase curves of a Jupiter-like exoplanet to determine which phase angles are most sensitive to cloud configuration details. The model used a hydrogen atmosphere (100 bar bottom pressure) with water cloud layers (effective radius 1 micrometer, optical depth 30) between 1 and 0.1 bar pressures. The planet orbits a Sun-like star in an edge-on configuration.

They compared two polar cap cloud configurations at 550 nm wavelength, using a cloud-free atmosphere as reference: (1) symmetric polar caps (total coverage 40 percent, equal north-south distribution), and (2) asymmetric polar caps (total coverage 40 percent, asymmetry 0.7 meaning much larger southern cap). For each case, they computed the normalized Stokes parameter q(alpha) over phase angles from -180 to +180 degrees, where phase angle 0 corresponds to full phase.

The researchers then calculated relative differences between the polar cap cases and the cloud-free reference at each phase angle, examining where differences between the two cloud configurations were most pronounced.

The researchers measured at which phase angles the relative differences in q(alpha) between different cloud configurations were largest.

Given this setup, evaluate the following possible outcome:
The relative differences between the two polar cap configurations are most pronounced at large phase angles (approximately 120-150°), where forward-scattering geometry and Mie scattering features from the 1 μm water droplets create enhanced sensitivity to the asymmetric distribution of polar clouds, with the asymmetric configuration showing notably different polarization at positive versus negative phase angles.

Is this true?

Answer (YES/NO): NO